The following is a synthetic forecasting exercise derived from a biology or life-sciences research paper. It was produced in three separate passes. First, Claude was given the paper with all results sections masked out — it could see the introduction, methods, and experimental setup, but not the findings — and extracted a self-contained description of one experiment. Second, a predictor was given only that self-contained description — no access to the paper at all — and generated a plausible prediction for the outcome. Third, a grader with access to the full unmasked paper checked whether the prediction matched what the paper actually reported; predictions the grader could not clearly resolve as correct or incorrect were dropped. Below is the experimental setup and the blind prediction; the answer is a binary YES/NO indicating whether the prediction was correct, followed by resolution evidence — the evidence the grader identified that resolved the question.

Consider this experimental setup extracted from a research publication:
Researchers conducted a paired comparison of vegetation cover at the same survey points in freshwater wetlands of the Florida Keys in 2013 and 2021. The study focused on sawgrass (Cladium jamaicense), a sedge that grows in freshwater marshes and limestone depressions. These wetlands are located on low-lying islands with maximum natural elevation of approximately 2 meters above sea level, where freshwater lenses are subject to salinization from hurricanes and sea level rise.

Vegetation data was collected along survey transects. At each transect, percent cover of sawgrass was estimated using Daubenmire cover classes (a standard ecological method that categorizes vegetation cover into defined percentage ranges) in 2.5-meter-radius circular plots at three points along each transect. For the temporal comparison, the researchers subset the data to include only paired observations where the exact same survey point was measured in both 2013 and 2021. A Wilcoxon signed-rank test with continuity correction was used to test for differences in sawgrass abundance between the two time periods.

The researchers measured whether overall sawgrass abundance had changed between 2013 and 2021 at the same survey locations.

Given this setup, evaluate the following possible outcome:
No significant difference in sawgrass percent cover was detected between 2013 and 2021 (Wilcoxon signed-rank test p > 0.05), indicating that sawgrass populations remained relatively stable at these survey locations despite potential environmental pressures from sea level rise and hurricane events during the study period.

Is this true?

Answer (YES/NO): YES